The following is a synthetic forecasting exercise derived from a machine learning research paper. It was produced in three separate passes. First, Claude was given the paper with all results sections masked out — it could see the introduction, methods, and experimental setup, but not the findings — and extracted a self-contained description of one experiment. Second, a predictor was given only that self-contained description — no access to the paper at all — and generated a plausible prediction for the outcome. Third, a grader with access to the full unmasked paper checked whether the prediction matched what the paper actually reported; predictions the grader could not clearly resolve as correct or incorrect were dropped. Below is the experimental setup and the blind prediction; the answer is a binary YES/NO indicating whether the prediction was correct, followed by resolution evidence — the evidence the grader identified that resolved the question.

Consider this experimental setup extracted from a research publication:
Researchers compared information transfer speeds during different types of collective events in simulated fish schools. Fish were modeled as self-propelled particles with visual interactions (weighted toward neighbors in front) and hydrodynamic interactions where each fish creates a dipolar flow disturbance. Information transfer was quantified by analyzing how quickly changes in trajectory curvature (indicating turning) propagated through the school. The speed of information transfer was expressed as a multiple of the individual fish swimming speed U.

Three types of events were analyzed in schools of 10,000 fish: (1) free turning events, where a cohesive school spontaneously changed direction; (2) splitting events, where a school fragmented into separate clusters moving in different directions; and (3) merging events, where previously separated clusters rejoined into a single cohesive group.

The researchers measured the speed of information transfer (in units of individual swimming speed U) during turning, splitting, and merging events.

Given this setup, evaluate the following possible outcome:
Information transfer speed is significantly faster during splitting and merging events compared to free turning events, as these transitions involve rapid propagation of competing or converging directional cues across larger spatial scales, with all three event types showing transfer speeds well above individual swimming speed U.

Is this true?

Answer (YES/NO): NO